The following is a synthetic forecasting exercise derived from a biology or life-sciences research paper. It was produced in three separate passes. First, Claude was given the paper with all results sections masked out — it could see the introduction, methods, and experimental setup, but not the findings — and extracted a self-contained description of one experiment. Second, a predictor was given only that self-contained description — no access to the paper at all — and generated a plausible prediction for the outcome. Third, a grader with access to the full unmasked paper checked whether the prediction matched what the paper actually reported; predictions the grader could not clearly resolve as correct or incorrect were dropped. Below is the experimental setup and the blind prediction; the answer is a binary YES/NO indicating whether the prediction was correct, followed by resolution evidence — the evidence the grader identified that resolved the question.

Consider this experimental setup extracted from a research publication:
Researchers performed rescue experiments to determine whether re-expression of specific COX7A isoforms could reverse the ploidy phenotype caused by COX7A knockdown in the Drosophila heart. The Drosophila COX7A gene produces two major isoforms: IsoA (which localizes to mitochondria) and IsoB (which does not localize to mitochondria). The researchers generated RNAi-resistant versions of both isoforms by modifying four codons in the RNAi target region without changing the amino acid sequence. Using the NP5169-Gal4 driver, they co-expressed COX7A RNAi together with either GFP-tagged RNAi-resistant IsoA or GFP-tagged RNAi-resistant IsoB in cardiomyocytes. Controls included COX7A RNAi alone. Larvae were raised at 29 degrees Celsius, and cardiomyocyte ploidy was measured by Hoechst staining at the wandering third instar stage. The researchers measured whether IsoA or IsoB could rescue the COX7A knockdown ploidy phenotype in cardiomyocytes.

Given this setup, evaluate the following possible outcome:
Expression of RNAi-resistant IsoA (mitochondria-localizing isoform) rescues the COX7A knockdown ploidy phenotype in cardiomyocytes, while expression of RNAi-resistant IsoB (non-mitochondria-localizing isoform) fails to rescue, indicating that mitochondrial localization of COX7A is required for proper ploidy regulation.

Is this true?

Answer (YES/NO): YES